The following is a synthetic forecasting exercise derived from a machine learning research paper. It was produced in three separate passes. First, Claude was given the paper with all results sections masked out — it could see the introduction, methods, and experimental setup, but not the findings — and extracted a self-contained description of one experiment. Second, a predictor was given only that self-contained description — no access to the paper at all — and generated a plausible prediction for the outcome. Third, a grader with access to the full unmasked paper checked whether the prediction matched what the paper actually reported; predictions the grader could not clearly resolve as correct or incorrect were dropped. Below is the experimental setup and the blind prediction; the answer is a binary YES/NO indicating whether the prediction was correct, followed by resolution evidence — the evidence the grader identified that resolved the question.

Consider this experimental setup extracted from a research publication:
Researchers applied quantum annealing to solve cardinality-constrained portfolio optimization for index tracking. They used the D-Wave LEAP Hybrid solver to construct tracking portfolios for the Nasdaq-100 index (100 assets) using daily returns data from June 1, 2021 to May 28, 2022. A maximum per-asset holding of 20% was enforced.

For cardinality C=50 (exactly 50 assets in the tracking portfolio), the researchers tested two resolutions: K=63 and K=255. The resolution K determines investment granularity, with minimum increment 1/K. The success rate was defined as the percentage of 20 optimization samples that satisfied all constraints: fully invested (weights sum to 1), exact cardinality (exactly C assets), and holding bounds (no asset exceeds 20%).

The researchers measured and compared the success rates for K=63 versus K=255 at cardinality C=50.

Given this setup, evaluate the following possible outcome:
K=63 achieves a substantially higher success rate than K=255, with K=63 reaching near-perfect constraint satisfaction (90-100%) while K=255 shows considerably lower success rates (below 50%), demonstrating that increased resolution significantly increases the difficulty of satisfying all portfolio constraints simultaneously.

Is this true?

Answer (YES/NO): NO